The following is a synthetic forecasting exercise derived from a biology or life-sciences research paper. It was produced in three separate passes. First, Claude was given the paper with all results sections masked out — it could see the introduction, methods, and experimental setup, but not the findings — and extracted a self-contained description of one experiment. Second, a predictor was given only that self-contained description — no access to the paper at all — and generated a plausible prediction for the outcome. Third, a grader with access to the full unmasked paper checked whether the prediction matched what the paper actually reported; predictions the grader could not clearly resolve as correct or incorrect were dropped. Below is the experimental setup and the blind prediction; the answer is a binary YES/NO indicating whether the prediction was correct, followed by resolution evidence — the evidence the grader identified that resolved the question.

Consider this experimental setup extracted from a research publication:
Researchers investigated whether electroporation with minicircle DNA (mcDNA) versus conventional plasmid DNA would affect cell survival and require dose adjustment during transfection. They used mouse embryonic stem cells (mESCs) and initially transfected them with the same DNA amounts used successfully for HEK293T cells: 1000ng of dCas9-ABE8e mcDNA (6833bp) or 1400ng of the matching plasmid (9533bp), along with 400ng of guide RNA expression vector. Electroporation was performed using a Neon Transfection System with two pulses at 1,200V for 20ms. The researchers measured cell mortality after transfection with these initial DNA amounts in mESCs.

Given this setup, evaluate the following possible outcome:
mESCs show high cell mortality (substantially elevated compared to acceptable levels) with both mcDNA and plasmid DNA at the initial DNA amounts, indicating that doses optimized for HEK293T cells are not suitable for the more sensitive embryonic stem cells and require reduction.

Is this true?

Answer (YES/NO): YES